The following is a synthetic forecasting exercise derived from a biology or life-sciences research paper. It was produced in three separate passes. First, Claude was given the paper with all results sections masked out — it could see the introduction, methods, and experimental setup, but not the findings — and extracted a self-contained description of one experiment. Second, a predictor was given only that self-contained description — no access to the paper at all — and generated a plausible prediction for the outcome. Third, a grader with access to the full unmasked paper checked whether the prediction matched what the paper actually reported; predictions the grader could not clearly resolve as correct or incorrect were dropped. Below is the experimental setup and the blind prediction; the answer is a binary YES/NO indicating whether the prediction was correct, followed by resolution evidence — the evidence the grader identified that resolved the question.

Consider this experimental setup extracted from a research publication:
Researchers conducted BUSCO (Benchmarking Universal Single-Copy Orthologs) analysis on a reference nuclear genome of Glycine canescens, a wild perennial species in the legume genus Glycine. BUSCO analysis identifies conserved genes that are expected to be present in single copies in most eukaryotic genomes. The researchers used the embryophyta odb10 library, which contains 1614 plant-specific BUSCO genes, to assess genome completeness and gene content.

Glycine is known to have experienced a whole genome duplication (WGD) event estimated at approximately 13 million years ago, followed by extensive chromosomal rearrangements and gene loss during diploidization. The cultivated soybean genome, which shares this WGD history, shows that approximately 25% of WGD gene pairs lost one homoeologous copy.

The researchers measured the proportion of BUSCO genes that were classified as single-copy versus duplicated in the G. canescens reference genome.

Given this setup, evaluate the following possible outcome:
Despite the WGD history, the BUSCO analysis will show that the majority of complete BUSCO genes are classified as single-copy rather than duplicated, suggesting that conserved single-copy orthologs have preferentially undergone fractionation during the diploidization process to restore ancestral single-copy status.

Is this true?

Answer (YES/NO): NO